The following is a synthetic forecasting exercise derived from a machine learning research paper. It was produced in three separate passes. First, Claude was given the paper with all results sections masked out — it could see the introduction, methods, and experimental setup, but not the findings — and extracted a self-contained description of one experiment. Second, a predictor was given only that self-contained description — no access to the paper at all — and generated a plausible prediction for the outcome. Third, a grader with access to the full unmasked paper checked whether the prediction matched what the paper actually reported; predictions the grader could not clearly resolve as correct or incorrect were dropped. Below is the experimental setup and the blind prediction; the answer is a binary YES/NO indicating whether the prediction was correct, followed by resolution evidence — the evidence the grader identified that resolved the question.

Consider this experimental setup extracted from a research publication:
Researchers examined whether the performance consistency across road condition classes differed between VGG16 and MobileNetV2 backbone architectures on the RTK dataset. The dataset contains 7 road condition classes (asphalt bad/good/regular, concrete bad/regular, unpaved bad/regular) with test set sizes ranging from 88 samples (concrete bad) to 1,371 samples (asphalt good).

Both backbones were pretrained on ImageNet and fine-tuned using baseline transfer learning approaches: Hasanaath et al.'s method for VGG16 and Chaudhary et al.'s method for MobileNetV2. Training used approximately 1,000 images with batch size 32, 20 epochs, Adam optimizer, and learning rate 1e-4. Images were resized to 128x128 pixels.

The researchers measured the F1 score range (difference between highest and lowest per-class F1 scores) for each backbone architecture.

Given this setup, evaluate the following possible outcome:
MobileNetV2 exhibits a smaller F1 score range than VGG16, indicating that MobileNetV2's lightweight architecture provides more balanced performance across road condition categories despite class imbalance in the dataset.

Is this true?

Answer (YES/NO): YES